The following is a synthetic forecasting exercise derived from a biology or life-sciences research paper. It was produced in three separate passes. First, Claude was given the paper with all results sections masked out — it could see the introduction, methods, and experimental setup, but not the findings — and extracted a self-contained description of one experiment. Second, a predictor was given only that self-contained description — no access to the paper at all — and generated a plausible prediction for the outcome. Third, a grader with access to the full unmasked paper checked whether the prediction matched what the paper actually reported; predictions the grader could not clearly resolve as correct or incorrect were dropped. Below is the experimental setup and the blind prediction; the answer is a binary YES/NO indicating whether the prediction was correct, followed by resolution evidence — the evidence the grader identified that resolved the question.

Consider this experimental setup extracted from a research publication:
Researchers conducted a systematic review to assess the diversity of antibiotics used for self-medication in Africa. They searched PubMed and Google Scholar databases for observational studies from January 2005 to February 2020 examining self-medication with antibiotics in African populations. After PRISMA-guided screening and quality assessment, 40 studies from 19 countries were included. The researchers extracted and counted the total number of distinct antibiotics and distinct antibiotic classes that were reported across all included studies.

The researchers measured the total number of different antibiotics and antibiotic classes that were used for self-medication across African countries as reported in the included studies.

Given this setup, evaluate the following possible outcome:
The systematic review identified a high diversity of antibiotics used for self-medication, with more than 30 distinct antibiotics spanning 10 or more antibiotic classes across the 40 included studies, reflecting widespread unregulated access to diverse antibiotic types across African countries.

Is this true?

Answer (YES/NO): NO